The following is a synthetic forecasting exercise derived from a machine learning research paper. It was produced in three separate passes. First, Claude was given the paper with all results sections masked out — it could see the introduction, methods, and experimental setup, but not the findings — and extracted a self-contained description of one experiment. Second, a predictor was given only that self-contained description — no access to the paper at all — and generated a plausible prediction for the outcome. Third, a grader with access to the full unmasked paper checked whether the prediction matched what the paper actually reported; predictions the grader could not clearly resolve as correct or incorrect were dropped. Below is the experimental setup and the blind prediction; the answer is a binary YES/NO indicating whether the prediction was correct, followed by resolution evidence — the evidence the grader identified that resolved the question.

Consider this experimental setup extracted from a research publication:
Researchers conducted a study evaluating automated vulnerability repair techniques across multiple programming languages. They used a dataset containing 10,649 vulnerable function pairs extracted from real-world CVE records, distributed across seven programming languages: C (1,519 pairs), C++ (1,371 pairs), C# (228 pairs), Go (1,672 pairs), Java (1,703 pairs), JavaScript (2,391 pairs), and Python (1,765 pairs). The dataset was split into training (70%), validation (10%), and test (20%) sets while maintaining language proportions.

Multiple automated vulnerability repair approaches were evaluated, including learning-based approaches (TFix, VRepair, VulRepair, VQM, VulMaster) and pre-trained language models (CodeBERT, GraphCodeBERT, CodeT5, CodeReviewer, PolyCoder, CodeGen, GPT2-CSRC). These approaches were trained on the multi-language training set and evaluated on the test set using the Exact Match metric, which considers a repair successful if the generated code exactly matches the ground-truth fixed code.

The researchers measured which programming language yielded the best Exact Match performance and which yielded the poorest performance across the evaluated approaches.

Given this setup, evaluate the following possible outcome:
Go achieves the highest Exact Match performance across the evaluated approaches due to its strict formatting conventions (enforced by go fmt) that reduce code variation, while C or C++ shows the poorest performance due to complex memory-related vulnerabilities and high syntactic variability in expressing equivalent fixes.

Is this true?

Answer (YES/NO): YES